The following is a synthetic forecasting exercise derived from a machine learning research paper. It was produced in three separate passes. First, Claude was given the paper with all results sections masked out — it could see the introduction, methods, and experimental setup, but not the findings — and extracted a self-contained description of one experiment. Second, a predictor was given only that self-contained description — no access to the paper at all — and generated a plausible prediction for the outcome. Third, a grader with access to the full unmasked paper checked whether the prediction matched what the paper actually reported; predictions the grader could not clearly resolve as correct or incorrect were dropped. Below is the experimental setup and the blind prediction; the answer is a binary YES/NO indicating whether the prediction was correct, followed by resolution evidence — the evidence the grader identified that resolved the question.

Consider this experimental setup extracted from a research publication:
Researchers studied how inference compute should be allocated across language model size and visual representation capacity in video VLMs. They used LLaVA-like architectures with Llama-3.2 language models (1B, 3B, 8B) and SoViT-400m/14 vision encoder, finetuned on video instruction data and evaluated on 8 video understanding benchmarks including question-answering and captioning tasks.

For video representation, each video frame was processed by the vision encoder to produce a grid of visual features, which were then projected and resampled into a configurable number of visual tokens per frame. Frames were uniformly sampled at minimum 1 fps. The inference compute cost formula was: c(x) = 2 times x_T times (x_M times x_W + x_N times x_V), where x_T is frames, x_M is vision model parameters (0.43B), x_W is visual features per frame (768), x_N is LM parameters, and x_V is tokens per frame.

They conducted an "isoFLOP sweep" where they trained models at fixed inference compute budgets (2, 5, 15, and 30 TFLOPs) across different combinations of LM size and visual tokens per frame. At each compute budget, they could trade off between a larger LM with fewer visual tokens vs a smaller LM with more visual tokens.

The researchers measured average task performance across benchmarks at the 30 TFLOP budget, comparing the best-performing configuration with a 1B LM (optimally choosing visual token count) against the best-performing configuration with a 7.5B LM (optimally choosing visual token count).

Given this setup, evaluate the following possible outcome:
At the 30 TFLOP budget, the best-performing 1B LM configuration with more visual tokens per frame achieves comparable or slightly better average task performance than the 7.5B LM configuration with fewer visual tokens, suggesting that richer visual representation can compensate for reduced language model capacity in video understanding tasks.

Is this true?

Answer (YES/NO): NO